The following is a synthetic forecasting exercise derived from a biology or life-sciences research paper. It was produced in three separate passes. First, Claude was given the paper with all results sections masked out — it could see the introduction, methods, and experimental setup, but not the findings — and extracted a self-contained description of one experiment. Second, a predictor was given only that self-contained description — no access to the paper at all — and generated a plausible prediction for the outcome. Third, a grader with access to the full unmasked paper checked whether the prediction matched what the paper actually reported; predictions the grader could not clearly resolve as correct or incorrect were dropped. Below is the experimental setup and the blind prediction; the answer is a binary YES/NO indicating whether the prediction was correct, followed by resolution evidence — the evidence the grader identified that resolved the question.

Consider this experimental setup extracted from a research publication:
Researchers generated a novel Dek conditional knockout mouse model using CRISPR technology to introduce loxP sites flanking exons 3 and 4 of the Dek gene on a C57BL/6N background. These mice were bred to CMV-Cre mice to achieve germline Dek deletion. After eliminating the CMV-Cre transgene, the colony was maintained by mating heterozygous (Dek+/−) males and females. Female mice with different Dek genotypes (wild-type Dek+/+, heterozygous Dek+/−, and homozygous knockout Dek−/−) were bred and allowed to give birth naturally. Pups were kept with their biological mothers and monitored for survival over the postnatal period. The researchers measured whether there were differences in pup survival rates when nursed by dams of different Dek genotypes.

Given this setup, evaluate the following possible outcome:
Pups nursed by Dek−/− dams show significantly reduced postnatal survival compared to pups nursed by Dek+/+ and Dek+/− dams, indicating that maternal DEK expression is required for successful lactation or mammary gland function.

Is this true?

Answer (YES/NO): YES